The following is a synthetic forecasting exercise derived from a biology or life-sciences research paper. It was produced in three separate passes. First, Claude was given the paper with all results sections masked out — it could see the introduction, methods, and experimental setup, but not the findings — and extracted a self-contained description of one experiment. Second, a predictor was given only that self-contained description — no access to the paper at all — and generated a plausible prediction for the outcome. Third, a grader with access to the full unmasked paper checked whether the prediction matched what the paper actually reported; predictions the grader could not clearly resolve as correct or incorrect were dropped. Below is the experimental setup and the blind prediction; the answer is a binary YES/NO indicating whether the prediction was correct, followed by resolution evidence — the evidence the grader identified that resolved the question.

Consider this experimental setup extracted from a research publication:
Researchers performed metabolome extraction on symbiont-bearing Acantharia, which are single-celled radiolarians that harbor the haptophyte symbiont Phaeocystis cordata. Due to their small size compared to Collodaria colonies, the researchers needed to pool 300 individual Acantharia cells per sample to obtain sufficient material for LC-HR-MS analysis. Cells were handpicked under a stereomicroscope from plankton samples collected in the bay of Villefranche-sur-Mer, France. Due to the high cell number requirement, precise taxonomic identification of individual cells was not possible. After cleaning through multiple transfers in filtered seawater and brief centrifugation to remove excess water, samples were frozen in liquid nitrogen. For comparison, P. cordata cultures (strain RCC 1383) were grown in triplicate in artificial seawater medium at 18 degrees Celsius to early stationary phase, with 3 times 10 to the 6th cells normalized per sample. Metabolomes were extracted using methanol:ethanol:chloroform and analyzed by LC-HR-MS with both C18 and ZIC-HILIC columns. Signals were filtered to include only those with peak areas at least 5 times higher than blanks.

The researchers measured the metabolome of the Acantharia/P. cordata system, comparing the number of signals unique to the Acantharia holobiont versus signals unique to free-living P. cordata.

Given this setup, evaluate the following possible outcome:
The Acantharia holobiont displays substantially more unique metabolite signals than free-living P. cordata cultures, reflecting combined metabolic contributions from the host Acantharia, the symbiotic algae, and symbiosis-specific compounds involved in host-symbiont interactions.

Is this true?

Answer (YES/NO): YES